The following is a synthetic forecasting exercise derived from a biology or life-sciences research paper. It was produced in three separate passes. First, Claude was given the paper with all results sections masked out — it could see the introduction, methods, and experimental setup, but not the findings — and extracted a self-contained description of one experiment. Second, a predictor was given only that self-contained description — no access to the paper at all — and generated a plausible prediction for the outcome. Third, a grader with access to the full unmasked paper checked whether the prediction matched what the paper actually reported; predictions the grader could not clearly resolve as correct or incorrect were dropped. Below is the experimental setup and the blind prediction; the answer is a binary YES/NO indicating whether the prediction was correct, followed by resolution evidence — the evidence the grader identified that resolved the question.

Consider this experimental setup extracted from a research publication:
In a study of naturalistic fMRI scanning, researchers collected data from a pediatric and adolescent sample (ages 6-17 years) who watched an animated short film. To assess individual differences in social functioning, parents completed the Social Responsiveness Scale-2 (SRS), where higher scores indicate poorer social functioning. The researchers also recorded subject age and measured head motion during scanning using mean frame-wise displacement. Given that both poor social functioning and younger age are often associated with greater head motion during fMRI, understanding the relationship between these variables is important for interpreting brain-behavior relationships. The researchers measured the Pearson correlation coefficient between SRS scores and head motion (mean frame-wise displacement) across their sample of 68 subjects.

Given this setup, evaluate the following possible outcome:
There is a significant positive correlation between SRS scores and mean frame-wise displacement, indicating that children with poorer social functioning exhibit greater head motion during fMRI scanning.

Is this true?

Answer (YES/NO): NO